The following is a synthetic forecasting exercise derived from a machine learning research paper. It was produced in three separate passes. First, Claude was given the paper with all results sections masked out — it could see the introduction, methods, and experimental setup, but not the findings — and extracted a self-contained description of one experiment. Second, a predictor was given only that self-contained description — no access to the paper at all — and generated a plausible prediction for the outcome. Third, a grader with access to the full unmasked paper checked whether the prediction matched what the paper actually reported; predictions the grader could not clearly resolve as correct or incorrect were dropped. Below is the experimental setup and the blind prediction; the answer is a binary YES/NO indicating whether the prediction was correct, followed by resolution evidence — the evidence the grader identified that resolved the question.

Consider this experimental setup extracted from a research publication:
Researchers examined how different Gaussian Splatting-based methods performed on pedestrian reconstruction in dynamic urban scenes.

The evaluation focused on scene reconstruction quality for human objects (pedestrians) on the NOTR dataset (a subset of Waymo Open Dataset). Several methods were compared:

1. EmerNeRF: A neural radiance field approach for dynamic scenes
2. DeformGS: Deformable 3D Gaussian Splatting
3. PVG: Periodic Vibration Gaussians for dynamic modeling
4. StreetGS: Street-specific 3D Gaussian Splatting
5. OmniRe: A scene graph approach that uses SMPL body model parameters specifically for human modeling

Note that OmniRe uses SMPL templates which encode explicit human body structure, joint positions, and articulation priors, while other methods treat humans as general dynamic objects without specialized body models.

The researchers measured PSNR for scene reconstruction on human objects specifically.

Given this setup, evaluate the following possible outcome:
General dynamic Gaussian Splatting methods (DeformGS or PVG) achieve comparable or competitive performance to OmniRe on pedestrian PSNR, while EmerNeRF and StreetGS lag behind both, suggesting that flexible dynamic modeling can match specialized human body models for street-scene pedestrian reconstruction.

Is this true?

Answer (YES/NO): NO